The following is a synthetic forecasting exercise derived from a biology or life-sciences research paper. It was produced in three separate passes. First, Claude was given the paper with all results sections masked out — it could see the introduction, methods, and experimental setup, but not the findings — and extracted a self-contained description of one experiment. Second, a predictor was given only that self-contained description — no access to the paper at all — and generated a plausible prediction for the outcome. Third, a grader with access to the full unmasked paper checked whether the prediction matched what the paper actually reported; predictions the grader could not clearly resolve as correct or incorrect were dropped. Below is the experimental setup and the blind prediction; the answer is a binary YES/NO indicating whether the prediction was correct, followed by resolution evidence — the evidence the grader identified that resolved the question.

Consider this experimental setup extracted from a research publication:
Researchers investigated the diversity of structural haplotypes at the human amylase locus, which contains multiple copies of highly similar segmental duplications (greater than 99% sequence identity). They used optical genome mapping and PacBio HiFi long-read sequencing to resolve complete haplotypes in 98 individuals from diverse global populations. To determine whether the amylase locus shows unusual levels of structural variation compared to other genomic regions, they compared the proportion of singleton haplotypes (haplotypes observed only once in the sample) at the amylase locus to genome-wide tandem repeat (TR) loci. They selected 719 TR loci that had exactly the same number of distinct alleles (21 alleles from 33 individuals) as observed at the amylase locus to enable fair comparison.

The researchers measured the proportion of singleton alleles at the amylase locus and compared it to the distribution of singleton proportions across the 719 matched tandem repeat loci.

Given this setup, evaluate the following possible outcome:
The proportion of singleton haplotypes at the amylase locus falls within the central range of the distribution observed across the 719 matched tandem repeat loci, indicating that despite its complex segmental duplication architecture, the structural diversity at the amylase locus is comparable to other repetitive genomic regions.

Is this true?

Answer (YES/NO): NO